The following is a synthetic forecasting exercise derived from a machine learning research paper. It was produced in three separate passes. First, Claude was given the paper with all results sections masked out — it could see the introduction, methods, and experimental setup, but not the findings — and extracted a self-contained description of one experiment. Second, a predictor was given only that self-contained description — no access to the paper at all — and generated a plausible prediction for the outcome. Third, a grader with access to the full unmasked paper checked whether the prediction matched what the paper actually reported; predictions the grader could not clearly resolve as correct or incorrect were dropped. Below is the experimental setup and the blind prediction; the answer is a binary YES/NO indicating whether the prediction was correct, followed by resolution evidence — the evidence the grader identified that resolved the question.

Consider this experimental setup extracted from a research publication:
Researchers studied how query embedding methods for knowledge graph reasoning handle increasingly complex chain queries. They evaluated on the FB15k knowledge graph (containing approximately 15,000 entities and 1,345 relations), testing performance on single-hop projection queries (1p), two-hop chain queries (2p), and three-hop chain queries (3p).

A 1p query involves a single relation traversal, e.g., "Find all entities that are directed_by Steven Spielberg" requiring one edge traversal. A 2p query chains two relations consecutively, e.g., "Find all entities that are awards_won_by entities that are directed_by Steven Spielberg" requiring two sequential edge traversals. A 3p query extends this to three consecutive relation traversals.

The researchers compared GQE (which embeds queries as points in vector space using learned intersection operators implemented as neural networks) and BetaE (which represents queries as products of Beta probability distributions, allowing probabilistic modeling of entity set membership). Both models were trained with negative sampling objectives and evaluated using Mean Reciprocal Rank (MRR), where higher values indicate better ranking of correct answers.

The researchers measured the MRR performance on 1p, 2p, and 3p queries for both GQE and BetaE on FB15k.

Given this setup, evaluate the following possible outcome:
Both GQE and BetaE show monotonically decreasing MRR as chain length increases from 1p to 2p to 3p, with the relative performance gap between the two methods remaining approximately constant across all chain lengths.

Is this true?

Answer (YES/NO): NO